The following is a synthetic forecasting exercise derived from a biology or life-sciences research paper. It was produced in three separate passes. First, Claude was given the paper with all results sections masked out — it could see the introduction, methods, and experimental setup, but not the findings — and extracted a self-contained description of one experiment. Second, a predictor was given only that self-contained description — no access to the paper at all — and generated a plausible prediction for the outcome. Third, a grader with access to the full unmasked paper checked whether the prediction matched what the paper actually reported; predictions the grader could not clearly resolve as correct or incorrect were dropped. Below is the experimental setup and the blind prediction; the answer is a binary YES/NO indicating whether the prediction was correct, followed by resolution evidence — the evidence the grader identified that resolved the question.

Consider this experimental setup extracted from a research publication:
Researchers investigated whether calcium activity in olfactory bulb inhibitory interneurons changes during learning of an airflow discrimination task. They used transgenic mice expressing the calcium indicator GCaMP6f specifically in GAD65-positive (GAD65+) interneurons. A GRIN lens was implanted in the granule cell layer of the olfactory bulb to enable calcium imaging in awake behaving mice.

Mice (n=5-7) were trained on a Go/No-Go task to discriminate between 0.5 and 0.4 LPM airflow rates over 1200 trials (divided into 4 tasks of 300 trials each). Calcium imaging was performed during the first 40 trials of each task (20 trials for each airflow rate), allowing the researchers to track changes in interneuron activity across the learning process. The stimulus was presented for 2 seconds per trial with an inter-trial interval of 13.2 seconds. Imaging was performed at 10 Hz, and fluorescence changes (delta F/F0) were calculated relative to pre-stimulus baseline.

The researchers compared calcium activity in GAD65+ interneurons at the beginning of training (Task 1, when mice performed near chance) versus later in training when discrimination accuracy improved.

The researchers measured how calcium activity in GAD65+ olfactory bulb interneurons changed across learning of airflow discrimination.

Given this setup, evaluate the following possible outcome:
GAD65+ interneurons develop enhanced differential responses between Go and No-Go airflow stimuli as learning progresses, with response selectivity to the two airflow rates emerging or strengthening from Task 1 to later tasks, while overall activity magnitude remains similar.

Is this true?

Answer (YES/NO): NO